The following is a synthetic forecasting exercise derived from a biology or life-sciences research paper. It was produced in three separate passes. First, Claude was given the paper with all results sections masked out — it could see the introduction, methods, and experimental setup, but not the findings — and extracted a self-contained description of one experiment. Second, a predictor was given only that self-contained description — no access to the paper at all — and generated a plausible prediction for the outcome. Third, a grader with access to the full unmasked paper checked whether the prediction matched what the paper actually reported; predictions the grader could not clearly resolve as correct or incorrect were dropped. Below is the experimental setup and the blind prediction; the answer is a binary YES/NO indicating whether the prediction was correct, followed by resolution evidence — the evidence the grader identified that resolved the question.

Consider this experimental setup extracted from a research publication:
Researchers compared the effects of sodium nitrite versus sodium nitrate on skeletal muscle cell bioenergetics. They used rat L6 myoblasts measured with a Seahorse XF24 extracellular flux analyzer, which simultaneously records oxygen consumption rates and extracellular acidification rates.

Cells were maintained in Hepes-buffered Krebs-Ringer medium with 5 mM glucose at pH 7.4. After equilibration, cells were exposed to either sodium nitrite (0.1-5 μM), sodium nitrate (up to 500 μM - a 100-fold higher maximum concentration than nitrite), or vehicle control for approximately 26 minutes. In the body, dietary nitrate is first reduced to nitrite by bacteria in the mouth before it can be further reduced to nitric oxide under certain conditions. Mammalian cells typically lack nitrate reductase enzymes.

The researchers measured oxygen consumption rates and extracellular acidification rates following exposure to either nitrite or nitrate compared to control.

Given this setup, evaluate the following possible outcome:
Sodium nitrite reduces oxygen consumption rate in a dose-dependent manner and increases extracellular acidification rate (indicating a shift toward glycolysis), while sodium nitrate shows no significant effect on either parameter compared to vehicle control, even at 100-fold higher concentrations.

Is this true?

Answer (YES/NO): NO